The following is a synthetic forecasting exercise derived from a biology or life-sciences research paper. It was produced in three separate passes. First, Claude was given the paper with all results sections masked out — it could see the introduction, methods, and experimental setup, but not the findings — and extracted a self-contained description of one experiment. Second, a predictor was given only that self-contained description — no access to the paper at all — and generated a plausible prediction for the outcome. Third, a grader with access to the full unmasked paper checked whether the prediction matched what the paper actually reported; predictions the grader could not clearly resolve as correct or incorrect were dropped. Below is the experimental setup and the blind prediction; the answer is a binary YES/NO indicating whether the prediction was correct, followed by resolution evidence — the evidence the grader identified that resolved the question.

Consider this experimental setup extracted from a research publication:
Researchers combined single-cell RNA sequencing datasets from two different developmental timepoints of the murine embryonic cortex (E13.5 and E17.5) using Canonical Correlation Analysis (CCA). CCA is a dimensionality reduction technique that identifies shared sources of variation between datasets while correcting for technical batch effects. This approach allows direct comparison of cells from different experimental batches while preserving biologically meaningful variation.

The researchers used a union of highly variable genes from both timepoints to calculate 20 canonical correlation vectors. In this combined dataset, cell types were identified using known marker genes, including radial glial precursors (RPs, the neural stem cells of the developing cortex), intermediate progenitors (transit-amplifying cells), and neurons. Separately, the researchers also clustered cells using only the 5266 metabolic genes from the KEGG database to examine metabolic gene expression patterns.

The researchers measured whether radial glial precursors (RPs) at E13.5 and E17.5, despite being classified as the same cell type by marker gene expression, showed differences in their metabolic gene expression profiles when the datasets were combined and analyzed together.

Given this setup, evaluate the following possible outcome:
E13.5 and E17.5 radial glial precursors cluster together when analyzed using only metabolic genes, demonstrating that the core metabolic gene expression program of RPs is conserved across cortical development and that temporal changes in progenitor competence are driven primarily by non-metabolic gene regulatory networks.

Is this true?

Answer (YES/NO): NO